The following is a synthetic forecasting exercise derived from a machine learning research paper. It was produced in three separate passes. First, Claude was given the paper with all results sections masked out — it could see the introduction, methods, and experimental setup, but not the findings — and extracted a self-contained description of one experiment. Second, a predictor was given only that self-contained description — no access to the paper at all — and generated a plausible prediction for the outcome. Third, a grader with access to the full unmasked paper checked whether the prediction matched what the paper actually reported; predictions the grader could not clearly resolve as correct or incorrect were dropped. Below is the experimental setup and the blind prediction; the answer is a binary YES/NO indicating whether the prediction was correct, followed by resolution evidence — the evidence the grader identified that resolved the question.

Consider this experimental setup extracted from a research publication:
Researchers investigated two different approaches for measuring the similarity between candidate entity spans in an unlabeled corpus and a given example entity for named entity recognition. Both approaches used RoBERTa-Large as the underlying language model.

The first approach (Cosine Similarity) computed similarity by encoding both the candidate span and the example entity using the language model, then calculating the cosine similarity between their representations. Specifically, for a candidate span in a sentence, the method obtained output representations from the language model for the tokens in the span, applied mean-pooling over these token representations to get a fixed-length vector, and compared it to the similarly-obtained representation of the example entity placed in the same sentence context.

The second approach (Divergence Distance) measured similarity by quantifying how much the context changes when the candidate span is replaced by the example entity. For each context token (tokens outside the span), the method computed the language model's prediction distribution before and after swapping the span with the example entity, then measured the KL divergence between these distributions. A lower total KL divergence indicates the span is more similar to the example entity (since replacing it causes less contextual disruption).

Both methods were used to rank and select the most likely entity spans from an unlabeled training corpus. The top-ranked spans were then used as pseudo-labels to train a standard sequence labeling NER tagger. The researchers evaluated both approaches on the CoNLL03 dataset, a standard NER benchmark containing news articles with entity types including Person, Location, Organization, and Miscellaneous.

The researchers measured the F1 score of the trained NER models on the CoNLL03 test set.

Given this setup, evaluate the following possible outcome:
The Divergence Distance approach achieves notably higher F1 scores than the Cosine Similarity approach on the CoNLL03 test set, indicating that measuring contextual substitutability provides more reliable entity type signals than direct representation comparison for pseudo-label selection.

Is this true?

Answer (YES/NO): YES